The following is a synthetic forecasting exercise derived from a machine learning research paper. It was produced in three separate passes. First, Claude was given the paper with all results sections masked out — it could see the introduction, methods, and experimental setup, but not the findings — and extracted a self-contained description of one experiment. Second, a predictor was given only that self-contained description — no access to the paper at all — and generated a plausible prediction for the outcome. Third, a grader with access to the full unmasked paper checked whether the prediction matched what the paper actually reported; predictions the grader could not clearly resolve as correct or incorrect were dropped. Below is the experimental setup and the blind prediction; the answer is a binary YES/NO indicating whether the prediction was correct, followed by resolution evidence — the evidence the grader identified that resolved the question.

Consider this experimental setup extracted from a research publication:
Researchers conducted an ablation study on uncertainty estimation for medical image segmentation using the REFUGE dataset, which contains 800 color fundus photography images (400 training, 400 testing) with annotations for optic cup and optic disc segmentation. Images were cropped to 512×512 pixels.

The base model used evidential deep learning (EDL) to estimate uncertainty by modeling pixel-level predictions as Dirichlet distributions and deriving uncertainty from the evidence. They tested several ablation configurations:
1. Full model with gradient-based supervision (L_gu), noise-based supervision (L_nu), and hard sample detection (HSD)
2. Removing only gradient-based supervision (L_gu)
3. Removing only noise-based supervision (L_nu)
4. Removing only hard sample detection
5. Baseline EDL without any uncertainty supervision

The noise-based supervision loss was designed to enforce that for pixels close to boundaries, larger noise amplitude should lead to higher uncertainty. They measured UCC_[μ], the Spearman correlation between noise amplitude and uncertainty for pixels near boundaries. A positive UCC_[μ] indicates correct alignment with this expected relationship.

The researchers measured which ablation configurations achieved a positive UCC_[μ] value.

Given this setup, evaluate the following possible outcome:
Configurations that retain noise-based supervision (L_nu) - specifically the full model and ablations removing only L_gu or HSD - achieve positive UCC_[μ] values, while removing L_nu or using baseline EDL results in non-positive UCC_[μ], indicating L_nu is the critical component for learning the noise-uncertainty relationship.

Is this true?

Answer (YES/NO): NO